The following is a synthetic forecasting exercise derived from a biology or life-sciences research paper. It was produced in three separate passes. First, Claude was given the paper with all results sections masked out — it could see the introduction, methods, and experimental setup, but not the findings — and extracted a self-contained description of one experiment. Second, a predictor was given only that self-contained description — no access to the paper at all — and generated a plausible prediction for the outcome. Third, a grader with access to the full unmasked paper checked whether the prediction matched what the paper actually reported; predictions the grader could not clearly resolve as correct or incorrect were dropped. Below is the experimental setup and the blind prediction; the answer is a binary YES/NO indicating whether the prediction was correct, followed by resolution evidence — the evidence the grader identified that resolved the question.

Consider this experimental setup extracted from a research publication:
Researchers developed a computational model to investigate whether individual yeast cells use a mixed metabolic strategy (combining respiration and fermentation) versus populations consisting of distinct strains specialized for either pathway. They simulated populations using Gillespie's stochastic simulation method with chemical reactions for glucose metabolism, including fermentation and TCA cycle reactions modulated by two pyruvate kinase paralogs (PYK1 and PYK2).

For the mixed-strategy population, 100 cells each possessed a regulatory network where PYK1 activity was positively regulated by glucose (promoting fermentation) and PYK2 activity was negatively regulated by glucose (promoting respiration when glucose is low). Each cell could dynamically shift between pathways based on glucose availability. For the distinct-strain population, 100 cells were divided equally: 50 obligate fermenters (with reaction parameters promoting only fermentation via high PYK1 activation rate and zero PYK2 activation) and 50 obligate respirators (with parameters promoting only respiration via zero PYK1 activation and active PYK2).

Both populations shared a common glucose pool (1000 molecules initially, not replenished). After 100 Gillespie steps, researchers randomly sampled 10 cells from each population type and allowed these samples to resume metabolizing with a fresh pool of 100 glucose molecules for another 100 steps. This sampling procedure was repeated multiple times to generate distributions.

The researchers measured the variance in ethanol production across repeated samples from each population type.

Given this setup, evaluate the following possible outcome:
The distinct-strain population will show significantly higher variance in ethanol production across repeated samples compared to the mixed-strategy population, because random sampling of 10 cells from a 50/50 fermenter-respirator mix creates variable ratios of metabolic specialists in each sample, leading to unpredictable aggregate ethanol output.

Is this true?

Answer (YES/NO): YES